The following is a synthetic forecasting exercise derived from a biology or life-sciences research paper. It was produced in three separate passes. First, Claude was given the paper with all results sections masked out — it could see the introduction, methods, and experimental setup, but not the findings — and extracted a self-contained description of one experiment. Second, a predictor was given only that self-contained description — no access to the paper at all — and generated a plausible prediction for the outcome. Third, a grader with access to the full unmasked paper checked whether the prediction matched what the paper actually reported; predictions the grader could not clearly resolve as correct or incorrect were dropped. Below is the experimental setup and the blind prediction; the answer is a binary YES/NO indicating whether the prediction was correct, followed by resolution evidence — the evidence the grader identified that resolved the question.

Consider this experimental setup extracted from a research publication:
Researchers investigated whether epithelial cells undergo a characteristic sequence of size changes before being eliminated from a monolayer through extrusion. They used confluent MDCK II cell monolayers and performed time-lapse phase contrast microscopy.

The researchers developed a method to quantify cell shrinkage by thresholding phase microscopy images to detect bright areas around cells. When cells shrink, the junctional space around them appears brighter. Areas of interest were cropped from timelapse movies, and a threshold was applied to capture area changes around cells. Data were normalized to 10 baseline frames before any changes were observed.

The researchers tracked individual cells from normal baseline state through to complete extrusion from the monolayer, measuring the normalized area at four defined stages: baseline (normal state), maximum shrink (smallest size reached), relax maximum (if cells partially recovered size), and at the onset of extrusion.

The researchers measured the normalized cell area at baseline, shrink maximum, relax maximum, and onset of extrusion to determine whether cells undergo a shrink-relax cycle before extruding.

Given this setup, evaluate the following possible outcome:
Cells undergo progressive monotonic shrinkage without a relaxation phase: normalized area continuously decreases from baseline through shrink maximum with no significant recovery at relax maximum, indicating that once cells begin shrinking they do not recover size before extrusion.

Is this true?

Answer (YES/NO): NO